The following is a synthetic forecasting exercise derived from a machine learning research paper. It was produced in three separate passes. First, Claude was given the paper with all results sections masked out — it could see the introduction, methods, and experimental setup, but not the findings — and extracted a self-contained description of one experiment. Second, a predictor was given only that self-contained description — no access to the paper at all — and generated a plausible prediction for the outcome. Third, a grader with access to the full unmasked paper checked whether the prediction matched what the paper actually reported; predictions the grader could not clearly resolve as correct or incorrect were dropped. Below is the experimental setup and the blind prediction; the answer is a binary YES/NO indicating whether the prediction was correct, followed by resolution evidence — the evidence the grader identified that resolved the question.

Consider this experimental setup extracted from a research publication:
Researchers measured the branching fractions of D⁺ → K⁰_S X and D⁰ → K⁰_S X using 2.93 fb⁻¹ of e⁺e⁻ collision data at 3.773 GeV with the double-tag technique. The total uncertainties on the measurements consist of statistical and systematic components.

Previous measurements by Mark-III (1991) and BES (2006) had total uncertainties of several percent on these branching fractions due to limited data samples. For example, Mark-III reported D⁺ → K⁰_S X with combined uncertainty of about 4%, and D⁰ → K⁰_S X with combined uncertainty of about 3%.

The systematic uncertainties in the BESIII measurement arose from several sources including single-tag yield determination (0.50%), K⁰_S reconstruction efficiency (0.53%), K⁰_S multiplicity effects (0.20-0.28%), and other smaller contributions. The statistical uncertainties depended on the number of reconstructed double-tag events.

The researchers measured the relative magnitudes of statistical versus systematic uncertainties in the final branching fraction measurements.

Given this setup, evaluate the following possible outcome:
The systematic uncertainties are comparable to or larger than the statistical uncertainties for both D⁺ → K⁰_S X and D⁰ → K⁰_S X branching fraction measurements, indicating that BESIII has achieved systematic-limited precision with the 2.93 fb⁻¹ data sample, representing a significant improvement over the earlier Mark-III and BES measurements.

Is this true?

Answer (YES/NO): YES